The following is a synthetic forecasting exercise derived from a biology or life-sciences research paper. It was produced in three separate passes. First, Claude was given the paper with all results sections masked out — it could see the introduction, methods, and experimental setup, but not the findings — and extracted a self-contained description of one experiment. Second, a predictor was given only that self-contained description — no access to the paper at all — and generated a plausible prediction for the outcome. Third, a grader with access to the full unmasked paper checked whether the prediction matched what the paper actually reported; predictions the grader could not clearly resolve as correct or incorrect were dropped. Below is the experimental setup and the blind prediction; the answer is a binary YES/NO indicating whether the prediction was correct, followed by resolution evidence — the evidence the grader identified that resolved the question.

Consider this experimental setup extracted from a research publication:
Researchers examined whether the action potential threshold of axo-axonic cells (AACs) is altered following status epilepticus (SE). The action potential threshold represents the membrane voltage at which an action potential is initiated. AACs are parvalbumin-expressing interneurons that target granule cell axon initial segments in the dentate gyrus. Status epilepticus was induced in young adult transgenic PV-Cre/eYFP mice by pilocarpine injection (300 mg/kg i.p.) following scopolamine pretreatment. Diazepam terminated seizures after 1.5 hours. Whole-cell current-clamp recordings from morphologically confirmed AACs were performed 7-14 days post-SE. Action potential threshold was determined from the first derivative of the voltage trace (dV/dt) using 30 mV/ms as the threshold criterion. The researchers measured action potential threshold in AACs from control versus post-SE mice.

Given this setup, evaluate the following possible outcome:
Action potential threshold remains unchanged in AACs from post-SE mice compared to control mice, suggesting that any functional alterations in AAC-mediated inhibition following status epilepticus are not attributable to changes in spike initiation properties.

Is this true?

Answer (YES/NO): YES